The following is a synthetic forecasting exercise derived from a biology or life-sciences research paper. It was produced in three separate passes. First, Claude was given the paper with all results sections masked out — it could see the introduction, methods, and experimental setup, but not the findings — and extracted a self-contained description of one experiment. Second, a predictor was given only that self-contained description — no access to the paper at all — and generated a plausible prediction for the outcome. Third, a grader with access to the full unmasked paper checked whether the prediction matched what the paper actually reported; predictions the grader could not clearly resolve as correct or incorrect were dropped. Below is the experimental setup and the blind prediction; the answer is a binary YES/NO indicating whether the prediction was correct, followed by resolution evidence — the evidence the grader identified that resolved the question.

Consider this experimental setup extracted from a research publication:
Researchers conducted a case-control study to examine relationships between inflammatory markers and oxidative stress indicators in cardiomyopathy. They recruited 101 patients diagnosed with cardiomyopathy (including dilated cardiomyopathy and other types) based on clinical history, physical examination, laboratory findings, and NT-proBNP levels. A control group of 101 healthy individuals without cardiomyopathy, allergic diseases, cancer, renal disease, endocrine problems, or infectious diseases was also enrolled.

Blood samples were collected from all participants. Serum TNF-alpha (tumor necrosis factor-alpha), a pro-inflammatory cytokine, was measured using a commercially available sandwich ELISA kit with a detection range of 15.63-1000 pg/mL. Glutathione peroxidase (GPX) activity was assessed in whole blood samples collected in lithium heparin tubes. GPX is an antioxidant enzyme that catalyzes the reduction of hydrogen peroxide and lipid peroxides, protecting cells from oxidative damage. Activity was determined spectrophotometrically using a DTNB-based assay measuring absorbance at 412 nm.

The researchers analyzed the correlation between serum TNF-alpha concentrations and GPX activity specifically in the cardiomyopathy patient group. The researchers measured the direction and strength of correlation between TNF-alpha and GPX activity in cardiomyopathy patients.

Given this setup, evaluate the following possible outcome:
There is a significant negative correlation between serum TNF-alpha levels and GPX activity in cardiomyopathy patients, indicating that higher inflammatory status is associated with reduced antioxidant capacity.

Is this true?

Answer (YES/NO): NO